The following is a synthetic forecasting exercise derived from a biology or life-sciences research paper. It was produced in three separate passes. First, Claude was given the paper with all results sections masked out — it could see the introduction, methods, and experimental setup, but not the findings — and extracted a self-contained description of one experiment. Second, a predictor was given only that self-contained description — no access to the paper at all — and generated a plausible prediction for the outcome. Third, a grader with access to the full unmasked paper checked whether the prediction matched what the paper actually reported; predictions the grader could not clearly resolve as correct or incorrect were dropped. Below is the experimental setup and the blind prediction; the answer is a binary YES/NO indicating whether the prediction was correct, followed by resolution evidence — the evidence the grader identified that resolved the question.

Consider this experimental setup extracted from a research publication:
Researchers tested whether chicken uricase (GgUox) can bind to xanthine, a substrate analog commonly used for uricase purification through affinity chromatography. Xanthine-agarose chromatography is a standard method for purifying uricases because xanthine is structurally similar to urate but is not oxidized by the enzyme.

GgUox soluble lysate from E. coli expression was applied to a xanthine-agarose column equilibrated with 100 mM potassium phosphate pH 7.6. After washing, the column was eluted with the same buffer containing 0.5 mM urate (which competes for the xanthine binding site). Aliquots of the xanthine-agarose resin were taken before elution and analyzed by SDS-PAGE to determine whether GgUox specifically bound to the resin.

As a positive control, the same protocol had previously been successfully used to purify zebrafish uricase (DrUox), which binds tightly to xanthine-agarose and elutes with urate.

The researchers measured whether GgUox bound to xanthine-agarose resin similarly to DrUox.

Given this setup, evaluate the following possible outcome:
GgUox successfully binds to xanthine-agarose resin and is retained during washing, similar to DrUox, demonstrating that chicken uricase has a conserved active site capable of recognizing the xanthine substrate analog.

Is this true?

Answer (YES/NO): YES